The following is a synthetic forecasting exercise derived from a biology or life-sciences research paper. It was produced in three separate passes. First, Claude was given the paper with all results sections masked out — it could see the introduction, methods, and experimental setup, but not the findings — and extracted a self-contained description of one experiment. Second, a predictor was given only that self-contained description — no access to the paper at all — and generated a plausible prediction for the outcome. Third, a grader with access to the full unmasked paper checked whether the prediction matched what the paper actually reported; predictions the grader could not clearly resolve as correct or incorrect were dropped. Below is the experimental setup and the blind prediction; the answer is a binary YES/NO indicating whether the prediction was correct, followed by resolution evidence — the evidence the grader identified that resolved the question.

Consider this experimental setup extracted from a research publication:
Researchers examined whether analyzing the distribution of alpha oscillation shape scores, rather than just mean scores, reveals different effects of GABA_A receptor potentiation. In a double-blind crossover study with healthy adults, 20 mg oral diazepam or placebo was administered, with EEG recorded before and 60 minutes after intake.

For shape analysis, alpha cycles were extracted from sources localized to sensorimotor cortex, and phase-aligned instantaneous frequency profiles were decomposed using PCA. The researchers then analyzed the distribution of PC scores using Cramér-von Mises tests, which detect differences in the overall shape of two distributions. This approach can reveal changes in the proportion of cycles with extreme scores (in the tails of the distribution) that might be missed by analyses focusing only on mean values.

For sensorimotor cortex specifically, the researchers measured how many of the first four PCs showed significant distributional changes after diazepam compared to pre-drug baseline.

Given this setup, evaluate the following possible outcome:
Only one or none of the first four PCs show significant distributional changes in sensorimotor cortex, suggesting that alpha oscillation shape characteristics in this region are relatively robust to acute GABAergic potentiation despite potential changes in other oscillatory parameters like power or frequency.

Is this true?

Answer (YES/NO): NO